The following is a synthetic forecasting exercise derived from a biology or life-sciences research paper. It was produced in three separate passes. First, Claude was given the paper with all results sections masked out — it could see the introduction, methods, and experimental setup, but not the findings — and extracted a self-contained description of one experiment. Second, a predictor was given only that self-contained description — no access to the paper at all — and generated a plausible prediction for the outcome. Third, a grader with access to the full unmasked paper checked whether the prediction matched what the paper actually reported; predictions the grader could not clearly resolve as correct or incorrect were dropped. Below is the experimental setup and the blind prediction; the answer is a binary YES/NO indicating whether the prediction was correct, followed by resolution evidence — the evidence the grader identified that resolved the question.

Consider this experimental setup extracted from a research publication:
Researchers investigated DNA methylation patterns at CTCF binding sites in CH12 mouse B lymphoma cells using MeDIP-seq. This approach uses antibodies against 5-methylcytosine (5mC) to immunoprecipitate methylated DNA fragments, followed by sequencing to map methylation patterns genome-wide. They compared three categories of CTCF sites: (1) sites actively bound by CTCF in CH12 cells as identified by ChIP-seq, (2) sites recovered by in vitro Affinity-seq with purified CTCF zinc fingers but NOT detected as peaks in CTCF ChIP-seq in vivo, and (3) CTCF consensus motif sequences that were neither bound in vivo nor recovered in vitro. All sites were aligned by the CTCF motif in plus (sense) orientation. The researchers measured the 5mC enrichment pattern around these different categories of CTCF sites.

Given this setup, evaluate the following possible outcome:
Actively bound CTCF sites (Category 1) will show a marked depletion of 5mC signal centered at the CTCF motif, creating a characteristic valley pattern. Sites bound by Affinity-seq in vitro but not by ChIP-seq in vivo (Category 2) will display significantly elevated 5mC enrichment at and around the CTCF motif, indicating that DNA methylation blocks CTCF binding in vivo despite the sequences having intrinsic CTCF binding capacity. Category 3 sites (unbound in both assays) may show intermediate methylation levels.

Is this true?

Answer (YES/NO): NO